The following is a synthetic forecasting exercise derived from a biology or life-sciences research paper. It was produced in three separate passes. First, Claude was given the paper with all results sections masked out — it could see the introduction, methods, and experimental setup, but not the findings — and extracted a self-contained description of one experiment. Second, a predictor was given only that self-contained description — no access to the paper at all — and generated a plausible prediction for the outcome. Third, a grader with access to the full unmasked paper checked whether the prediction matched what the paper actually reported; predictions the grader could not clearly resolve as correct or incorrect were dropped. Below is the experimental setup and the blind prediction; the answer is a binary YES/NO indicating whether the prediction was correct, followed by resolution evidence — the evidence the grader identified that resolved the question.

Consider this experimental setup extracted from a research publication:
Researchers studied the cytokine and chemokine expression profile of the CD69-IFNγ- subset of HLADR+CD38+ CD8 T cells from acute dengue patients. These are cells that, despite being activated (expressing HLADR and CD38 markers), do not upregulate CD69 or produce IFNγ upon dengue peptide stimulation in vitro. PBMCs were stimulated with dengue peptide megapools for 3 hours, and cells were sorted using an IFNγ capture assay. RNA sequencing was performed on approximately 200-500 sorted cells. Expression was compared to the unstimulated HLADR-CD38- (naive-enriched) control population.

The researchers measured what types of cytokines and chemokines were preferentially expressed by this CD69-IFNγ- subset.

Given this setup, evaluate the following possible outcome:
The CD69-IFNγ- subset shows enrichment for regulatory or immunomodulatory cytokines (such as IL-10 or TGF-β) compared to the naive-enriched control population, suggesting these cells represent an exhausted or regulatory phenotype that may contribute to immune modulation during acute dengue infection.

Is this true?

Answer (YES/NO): NO